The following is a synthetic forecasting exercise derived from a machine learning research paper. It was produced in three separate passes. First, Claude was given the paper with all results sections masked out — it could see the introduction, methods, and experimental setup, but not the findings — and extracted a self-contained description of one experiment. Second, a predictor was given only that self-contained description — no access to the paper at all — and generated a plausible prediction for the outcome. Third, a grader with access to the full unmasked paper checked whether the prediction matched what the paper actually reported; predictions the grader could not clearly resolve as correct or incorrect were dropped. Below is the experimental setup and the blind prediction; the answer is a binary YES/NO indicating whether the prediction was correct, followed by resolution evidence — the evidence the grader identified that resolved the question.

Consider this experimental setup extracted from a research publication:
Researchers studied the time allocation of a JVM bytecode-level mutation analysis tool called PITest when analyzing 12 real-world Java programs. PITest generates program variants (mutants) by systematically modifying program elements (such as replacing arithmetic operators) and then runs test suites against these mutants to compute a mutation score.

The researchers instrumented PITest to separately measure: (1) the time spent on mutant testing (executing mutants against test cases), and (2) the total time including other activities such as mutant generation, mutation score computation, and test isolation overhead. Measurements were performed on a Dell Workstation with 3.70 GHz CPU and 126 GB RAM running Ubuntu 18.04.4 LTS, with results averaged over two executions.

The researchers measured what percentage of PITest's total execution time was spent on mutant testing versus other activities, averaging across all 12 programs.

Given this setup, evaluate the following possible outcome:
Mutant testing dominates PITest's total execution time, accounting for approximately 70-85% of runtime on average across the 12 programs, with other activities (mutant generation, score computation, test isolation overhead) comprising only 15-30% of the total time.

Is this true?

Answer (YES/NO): NO